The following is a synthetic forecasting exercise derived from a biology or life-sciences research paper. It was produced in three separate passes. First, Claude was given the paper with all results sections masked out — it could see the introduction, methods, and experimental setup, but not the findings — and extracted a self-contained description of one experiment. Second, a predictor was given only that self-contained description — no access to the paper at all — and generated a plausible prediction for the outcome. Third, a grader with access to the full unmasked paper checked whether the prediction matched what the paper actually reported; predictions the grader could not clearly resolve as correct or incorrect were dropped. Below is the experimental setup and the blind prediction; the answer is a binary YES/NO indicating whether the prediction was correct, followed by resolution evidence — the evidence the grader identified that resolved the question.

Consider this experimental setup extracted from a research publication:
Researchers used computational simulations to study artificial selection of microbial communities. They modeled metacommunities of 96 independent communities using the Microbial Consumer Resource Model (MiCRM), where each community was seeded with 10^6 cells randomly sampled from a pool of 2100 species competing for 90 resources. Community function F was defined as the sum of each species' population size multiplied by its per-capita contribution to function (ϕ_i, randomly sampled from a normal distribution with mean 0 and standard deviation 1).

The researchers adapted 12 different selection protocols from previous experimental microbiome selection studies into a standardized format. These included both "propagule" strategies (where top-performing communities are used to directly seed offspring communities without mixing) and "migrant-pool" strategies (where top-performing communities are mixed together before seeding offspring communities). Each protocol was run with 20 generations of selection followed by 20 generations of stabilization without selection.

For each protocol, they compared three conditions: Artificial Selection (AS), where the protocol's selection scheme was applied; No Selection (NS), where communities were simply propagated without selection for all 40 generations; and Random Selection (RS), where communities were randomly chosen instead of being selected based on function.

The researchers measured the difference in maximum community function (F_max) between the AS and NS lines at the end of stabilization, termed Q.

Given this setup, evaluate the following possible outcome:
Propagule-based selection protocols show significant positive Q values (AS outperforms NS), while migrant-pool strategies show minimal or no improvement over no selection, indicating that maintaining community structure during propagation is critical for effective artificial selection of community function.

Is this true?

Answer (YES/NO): NO